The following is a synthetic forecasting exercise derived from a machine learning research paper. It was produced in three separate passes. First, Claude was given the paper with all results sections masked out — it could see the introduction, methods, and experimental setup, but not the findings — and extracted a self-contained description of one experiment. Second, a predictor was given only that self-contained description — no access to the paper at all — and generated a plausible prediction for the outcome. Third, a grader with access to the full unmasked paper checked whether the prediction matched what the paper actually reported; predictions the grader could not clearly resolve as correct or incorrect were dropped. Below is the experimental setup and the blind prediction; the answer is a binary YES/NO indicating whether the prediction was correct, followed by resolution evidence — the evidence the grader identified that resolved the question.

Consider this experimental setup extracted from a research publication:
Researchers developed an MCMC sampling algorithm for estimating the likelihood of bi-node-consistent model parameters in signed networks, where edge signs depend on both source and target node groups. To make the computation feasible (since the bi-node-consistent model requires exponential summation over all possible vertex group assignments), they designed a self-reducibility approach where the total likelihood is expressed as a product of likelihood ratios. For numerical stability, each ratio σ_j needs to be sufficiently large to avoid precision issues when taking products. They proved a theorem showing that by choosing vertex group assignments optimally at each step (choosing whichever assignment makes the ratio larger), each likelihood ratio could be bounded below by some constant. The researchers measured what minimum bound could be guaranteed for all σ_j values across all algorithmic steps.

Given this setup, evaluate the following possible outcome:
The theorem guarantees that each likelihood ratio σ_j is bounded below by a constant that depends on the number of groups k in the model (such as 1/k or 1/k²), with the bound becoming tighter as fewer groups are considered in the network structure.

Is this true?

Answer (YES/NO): NO